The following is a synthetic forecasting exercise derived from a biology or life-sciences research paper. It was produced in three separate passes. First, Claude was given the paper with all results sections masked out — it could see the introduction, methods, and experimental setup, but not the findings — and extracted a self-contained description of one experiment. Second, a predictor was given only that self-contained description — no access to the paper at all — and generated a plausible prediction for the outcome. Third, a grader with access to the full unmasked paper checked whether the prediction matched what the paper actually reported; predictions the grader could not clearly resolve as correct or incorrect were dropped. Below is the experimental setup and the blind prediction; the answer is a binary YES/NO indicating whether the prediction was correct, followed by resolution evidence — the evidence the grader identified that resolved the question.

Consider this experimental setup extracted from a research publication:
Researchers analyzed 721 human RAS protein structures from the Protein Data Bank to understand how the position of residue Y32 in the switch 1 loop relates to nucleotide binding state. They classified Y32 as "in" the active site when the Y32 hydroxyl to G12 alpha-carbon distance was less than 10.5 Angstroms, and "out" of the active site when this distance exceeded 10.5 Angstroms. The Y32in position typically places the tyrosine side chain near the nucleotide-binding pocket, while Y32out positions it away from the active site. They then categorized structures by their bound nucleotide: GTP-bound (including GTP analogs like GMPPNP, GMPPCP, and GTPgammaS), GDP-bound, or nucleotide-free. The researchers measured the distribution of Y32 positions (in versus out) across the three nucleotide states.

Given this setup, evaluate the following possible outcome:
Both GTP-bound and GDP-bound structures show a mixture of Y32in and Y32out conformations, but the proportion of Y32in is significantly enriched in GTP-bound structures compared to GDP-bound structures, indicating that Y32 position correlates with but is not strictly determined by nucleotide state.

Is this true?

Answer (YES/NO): NO